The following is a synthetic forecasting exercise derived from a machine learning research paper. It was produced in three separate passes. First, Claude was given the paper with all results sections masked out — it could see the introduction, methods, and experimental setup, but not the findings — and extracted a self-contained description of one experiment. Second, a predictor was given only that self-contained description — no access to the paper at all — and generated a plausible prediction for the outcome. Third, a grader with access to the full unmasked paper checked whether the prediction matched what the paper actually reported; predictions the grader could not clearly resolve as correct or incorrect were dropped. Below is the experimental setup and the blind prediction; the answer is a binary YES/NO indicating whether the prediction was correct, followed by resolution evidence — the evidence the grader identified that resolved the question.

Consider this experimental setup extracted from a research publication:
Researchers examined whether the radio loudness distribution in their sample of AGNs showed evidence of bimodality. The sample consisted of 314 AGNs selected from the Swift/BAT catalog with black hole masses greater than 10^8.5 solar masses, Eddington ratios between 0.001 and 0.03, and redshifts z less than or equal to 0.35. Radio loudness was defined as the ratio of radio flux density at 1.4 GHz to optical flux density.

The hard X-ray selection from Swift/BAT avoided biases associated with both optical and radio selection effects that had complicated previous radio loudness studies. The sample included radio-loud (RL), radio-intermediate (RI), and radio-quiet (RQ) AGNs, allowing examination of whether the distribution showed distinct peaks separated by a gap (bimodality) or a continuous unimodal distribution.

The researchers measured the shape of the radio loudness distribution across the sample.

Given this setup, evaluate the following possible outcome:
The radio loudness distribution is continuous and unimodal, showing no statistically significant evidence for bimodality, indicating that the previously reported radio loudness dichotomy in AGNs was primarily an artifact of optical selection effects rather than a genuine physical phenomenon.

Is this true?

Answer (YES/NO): NO